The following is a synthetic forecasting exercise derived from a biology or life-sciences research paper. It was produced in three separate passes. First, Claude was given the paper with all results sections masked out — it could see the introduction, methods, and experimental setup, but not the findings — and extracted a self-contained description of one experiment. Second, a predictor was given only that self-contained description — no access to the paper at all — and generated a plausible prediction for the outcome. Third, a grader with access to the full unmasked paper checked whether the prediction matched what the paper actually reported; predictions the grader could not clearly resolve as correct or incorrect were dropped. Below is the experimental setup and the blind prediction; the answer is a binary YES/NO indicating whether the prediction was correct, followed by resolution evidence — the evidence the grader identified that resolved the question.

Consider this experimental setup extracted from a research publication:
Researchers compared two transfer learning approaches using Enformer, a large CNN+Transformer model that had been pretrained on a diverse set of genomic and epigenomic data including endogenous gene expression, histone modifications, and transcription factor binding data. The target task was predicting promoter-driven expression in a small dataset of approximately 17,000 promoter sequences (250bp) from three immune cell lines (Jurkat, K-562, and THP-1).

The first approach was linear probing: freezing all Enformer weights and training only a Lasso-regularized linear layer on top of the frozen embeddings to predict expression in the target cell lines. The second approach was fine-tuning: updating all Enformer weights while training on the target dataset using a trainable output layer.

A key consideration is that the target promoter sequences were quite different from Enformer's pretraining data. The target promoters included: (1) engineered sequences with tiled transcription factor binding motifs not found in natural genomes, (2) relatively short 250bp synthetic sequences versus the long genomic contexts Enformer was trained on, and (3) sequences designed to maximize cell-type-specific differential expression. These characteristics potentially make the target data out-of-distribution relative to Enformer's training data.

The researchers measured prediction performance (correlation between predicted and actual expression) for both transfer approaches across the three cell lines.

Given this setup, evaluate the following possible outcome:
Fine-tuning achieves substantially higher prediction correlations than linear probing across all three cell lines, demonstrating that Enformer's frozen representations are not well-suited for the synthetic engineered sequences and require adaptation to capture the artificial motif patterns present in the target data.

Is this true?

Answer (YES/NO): NO